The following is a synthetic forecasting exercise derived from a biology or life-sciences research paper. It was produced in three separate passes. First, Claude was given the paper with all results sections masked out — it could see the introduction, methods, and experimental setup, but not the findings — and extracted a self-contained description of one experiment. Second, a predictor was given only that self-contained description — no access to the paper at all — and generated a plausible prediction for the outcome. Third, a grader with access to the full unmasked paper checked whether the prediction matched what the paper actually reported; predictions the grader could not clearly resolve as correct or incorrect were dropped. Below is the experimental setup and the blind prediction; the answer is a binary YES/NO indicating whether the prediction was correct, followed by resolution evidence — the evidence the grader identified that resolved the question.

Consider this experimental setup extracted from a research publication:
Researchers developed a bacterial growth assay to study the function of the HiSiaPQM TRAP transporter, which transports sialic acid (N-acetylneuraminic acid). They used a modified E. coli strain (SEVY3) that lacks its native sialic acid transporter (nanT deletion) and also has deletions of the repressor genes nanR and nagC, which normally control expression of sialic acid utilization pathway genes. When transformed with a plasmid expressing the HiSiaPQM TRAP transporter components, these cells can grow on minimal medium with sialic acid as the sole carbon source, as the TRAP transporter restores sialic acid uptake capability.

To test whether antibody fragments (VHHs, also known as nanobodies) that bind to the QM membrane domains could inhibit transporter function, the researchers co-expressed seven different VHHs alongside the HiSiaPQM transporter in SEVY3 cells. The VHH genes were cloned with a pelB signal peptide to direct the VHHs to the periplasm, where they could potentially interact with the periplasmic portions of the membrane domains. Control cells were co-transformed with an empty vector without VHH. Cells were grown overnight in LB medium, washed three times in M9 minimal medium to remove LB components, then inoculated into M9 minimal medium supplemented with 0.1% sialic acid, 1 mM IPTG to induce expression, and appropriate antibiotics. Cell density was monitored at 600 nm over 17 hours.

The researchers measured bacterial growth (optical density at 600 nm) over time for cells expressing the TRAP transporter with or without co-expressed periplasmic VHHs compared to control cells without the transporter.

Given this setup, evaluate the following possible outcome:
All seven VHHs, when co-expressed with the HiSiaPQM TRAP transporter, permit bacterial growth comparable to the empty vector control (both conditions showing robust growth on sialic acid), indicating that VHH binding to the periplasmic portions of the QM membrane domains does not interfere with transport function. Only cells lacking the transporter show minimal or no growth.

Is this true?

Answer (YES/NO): NO